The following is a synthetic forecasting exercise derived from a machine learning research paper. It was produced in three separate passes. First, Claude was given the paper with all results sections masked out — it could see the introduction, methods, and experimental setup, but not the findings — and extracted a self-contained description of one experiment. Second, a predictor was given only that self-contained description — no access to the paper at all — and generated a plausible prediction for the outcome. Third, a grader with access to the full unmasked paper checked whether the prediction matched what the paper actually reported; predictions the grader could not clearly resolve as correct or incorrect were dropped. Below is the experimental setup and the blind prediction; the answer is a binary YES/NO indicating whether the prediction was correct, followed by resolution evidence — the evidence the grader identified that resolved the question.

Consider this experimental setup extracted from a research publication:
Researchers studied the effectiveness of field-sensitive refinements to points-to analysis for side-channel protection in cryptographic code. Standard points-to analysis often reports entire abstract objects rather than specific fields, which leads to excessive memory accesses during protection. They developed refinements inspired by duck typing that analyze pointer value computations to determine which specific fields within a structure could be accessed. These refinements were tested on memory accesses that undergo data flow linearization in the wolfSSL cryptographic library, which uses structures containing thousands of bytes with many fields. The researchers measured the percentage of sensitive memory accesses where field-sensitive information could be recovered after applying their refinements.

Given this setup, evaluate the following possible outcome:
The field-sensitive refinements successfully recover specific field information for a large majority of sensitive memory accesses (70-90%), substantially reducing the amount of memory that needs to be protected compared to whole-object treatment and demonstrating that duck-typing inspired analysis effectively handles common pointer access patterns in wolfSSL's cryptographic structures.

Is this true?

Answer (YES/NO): YES